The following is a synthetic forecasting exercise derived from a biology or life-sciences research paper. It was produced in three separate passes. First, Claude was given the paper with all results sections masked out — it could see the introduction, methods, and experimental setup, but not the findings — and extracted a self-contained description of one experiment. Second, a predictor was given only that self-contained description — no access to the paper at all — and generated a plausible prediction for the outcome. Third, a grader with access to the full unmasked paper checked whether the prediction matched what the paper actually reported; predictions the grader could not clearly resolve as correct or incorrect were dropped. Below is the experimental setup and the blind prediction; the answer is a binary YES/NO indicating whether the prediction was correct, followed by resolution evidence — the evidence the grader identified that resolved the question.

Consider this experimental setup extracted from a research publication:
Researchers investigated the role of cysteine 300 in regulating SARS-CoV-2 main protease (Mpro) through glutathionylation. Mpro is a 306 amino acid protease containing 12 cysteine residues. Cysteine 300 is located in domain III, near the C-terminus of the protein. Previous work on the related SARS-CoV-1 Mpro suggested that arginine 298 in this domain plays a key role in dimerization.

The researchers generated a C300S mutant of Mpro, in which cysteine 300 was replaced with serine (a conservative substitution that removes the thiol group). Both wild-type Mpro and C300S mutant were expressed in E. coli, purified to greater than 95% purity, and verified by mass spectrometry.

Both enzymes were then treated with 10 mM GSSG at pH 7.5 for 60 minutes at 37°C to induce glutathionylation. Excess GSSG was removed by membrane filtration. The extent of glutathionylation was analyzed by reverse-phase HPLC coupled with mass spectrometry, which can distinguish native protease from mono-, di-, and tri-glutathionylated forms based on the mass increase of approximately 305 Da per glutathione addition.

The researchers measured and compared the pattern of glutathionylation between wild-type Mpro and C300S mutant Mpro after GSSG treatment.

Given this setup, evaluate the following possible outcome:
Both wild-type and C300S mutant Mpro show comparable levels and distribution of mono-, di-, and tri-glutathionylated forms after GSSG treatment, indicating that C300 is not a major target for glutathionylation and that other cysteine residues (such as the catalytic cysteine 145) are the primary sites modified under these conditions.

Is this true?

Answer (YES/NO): NO